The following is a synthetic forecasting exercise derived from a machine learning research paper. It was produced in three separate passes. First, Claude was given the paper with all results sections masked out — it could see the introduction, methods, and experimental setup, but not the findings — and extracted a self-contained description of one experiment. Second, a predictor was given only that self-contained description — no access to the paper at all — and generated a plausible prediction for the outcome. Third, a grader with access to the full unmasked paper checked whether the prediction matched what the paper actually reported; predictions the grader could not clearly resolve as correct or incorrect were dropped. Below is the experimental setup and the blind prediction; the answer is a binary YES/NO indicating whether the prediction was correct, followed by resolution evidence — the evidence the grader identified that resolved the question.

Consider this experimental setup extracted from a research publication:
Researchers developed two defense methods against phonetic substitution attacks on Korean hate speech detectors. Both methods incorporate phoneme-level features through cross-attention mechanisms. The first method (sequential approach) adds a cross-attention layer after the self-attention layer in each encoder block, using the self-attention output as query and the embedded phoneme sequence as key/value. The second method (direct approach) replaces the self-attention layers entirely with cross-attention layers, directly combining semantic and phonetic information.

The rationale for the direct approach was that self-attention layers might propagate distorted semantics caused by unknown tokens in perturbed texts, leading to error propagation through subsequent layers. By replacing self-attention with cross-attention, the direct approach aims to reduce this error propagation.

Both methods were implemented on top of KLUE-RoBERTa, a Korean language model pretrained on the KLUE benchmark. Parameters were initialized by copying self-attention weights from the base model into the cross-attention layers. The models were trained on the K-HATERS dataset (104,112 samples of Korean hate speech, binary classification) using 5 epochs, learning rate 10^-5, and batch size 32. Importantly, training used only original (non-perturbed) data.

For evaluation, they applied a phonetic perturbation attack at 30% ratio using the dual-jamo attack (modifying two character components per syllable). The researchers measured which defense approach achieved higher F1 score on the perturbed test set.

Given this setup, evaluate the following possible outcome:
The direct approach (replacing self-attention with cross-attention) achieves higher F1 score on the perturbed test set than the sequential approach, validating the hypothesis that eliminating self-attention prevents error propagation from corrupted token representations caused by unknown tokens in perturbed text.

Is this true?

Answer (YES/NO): NO